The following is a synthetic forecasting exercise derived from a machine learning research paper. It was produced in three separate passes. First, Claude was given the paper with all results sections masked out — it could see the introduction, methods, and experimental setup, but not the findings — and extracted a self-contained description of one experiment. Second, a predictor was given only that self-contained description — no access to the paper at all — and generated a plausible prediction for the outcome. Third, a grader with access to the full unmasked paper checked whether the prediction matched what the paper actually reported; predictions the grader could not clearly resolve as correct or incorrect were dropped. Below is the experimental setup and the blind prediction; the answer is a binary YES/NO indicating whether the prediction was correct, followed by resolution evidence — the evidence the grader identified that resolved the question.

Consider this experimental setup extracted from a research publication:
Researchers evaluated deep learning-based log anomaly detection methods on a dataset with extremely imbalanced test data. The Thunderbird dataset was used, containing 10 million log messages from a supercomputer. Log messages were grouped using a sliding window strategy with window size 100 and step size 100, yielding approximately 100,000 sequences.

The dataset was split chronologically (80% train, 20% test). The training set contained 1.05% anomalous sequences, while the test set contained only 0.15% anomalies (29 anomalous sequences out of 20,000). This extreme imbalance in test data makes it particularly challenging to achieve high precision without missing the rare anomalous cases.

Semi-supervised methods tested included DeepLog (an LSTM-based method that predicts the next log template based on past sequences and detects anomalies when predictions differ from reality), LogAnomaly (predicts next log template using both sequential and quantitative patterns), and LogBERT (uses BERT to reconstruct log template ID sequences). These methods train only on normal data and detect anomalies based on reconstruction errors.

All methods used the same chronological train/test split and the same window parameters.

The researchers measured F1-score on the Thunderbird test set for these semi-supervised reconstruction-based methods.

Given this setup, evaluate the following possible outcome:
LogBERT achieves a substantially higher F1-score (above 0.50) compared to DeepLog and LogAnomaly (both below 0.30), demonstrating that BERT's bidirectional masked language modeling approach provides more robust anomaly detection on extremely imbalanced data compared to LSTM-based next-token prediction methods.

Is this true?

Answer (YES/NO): NO